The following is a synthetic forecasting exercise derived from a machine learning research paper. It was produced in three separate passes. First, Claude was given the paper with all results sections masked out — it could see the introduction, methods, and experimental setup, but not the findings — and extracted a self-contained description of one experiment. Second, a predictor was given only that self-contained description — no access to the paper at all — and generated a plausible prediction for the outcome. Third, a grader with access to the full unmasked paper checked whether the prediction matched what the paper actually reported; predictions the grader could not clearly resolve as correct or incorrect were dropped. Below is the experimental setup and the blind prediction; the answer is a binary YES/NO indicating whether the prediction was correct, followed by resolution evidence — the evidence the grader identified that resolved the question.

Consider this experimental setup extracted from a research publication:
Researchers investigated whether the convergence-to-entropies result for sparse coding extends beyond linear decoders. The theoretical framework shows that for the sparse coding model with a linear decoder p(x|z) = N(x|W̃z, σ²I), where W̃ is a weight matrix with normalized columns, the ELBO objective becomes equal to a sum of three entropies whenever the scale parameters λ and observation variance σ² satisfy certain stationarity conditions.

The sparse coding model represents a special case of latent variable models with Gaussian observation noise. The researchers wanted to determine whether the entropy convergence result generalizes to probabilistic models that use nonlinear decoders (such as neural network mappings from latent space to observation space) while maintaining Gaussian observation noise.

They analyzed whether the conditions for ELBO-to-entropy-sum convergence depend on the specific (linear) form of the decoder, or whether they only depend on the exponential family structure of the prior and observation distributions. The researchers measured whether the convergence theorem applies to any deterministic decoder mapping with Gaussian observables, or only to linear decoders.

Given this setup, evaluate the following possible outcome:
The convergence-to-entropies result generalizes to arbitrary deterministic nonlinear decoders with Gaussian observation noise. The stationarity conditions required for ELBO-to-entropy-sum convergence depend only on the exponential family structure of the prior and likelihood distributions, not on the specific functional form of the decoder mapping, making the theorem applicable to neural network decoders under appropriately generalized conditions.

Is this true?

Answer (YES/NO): YES